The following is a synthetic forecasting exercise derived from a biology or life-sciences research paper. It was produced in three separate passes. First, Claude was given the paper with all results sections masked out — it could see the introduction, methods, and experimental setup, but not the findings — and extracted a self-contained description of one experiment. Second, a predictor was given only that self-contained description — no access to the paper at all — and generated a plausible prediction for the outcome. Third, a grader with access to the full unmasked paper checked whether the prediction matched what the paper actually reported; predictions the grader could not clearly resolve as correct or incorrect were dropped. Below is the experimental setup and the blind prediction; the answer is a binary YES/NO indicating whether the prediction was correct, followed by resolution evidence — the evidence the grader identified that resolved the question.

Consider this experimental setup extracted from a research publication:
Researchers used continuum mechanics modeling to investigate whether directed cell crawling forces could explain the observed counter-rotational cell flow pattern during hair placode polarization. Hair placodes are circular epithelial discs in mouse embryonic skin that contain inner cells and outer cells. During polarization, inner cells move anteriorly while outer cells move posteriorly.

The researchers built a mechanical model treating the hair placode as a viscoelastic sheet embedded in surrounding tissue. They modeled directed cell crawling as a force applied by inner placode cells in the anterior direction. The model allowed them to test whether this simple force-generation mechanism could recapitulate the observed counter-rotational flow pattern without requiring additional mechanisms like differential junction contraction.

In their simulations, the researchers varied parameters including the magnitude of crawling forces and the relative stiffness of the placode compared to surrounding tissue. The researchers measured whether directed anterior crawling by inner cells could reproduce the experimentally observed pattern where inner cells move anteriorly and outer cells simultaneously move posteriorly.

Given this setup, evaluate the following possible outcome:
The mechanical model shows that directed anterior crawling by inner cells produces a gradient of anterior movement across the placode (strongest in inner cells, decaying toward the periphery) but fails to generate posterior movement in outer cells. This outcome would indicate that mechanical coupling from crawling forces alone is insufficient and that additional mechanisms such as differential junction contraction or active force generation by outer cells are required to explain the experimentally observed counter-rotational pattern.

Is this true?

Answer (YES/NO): NO